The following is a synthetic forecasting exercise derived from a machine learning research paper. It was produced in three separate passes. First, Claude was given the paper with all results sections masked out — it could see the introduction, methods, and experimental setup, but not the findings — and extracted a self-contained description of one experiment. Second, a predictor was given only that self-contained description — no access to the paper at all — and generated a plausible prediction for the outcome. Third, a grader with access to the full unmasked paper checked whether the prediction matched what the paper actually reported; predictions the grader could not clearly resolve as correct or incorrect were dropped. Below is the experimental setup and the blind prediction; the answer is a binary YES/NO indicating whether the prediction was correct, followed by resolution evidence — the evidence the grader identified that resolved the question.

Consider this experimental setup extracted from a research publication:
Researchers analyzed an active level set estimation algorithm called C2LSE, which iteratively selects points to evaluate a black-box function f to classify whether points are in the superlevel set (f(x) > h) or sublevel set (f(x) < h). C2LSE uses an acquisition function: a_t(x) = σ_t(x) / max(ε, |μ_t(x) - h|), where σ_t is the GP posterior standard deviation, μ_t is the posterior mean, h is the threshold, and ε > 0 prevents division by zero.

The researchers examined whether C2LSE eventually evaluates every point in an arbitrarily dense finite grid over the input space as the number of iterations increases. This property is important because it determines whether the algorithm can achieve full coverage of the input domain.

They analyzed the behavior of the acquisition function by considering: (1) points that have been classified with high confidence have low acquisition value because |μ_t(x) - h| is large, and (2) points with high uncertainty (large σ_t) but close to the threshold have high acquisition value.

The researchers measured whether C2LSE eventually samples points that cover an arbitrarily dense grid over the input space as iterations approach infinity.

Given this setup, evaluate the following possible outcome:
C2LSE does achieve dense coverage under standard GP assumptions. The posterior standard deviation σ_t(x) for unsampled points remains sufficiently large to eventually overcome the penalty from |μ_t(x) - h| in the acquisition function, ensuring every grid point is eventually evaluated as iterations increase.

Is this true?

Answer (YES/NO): YES